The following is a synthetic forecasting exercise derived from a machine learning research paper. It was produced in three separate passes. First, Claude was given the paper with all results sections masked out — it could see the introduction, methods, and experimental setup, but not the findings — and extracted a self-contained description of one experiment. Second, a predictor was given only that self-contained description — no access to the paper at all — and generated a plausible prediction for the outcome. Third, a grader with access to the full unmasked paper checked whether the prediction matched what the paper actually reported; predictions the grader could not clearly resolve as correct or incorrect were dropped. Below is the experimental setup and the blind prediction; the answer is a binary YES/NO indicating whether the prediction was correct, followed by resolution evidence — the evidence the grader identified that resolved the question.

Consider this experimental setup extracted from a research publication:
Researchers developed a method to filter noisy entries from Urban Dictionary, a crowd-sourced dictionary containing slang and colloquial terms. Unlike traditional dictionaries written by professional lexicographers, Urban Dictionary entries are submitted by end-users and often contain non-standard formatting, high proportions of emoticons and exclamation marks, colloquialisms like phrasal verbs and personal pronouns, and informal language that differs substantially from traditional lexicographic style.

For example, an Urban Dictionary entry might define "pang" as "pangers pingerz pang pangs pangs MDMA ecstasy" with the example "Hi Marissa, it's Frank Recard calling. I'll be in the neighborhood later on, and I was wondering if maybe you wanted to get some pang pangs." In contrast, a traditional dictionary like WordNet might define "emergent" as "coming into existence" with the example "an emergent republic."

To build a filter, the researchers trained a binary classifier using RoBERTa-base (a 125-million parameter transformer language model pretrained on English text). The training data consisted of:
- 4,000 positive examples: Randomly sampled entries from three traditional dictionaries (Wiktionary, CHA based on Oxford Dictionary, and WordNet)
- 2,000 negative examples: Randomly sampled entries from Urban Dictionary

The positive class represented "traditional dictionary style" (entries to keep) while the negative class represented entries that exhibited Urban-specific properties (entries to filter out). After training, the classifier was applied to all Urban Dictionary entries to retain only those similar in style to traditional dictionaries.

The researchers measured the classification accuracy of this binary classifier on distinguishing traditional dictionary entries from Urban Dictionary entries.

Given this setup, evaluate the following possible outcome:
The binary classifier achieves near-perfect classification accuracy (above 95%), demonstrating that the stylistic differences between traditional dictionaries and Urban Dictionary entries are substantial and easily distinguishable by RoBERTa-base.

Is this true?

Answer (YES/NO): YES